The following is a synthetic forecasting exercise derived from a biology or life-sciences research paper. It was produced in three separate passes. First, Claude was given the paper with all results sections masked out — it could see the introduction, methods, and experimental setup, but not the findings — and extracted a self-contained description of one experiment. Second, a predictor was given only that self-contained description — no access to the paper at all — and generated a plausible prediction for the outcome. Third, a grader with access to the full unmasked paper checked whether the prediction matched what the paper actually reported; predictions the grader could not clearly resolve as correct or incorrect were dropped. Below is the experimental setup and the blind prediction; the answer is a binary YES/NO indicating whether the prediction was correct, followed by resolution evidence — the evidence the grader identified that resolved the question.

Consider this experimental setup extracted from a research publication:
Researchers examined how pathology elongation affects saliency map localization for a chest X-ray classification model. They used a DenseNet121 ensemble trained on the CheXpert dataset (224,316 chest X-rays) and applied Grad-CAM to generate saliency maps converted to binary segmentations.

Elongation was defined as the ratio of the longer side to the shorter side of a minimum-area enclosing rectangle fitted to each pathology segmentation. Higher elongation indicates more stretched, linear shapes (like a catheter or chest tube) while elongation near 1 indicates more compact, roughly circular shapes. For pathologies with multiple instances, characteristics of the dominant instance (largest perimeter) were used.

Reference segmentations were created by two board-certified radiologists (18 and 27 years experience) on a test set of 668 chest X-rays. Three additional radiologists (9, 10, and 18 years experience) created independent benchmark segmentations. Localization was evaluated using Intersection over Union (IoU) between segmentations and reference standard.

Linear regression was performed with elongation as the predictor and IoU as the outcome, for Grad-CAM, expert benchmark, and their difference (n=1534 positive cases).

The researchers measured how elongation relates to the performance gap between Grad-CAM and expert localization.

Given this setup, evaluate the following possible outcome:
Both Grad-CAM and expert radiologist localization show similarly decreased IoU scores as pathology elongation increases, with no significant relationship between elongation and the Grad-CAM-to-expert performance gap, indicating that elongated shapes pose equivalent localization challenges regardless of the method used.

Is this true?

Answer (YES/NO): NO